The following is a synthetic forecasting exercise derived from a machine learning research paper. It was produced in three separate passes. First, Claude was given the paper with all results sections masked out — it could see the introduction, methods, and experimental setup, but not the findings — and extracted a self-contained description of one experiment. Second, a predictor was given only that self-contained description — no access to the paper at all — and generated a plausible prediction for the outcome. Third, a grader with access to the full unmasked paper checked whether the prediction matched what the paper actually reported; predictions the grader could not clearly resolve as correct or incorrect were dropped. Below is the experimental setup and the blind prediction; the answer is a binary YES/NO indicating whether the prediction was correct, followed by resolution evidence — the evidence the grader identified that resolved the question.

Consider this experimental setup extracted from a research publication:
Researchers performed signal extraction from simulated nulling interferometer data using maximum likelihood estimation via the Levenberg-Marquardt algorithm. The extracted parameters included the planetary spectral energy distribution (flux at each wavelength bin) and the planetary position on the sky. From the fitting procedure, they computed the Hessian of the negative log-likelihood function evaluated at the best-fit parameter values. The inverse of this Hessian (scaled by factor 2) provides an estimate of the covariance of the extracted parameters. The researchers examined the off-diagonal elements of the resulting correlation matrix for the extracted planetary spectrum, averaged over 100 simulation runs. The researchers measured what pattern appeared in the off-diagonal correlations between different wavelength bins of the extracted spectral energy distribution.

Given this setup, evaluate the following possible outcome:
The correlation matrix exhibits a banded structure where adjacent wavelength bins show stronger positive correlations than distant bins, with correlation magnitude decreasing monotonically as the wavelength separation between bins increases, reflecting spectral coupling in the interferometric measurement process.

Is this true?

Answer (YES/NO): NO